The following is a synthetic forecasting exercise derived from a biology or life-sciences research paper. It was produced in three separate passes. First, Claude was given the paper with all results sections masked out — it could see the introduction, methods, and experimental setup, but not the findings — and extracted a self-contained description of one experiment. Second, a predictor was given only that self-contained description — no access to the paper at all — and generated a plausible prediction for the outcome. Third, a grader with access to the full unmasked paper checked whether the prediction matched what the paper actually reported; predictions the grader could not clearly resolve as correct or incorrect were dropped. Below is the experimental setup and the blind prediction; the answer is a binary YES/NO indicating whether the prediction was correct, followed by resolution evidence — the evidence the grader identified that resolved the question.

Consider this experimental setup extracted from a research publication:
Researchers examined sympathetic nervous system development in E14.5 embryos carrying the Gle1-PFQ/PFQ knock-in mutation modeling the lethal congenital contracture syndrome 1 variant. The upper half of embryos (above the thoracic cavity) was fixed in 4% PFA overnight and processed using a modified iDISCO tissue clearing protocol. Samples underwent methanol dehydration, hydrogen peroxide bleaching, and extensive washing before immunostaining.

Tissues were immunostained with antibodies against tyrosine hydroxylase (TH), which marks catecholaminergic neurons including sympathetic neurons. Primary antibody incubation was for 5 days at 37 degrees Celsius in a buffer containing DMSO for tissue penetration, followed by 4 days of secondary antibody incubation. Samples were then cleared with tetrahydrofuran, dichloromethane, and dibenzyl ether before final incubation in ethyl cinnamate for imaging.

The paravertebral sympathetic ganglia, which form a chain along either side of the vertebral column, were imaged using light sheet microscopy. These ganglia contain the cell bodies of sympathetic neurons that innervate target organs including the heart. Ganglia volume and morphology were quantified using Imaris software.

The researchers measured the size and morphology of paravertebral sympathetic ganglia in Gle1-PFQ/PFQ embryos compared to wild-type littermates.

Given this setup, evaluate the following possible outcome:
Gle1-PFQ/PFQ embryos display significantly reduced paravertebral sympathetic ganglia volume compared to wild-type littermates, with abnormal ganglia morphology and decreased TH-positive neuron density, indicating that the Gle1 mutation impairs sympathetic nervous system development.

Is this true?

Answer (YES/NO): NO